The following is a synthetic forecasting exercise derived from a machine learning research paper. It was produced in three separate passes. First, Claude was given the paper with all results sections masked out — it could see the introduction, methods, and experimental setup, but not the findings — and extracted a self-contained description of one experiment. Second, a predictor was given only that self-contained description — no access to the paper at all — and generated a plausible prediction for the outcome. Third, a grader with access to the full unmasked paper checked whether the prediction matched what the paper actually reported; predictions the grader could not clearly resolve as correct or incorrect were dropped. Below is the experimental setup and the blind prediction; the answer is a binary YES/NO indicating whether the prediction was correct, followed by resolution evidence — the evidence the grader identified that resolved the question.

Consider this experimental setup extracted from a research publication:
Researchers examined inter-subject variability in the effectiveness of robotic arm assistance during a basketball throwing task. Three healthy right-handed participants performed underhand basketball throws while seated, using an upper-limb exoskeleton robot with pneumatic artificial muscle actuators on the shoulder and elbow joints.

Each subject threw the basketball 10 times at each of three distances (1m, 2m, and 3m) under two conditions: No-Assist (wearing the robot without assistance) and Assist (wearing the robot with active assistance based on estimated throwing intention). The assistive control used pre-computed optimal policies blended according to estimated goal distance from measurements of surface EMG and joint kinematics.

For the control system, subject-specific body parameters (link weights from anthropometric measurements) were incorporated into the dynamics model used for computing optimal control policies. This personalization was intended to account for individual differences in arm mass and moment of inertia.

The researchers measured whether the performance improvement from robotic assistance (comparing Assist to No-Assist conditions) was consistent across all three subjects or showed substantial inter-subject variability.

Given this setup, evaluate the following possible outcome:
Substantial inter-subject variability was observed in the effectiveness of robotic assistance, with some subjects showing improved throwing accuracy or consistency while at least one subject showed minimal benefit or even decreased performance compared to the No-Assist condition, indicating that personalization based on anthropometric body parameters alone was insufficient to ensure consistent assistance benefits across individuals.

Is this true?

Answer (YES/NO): YES